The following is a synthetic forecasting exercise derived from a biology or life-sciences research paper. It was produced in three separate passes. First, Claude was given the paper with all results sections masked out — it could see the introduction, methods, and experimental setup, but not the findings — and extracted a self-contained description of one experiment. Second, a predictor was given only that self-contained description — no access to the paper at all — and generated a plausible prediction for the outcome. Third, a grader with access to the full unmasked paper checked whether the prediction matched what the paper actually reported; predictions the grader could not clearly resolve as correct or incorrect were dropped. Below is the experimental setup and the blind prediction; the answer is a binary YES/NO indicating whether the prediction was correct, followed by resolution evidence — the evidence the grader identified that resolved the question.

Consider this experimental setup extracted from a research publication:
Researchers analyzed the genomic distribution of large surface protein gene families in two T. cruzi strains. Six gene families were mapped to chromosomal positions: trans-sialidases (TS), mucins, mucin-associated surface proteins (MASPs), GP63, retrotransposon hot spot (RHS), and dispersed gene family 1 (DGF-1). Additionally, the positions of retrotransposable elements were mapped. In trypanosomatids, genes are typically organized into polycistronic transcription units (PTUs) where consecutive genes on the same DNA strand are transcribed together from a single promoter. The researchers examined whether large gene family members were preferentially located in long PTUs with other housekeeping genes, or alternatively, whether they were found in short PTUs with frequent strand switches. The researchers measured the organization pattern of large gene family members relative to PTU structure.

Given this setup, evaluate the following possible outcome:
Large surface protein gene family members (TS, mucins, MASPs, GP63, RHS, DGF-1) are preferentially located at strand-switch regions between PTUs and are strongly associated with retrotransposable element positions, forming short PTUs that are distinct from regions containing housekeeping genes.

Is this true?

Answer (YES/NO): NO